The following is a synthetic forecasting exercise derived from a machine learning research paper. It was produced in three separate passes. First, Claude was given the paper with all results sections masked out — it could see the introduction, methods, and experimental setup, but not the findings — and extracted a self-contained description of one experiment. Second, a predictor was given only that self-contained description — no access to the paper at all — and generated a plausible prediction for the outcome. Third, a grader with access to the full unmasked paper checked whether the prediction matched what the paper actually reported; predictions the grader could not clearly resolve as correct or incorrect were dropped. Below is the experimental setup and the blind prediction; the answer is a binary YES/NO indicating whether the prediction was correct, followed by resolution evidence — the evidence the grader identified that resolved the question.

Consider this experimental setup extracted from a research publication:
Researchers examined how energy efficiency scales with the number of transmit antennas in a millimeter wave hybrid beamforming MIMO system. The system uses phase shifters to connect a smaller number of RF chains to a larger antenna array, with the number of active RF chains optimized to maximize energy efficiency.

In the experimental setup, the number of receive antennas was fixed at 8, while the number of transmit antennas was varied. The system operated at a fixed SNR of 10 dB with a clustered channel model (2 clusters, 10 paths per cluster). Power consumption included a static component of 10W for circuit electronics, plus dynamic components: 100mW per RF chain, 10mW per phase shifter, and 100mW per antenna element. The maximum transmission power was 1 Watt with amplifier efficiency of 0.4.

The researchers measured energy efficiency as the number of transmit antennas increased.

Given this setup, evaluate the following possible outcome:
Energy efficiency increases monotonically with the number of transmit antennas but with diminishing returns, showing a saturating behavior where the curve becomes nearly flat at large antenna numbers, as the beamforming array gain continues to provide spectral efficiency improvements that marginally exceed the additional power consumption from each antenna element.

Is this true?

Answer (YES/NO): NO